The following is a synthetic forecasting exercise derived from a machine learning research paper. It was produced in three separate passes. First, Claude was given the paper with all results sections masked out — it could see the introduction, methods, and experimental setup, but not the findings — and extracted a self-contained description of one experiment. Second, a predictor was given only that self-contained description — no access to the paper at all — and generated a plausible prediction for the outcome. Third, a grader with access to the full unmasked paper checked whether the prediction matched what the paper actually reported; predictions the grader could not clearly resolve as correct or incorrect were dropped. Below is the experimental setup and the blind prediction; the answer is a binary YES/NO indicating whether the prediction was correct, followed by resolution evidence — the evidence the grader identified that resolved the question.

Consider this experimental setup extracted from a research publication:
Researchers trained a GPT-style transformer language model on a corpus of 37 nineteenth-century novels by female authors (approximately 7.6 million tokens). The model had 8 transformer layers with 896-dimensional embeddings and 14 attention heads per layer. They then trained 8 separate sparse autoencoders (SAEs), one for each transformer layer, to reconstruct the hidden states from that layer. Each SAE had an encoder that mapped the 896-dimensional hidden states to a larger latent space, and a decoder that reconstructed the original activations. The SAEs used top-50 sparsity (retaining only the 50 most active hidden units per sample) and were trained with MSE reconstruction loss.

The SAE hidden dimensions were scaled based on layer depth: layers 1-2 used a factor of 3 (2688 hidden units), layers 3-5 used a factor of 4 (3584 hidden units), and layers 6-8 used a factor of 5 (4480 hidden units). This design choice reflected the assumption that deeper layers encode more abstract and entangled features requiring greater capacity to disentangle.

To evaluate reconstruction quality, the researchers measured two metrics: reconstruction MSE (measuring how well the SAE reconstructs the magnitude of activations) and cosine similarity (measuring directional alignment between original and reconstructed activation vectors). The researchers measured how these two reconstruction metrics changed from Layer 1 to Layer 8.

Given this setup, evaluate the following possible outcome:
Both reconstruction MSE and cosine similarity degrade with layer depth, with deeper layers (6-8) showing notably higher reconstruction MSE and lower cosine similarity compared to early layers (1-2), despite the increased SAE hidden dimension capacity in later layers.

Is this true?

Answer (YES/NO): NO